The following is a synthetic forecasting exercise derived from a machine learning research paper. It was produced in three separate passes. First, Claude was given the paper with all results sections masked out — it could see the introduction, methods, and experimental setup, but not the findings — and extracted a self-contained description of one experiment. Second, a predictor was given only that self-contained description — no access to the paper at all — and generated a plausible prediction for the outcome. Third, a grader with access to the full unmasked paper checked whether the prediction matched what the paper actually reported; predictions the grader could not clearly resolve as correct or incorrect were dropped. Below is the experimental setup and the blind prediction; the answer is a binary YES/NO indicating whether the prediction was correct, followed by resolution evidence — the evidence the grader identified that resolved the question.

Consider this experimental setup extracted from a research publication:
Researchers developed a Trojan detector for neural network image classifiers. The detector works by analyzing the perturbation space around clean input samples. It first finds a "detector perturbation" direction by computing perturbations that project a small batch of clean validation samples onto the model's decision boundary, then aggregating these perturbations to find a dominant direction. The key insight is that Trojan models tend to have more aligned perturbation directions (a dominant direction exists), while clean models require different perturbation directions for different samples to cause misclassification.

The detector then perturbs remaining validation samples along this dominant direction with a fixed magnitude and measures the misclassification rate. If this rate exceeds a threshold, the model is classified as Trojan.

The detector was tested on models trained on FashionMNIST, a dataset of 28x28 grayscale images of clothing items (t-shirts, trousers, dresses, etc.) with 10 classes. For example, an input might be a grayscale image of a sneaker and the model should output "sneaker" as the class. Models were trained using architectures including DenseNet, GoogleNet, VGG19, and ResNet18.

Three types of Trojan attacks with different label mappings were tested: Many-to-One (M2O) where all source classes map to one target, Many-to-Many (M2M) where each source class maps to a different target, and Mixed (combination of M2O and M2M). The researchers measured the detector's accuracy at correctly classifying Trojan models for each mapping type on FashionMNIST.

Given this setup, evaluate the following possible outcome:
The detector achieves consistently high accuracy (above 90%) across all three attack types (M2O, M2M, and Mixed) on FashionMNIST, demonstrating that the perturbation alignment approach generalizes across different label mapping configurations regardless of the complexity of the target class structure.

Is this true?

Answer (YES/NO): NO